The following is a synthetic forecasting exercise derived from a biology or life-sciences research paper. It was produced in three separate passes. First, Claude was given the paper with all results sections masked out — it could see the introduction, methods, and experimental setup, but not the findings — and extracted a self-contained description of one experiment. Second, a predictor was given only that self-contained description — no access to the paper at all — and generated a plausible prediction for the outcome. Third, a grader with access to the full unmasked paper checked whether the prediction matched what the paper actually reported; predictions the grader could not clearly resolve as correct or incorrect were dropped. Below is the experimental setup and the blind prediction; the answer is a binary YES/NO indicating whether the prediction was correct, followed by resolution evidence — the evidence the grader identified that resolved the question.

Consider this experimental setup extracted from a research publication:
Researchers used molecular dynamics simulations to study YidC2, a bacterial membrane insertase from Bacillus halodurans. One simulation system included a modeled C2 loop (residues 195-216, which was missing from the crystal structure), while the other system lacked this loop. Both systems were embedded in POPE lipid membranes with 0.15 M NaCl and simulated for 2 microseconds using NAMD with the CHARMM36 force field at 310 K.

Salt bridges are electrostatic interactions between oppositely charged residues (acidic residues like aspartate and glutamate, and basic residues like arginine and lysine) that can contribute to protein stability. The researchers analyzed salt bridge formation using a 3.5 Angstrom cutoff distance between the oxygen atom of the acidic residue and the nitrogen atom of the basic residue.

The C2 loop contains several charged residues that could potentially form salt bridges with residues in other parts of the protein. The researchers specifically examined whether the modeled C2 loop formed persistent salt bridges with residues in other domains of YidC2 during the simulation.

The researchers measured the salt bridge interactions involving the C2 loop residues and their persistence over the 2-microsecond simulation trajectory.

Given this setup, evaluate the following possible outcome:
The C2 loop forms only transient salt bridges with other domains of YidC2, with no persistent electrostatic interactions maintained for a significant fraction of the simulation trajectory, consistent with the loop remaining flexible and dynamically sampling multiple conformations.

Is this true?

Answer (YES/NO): NO